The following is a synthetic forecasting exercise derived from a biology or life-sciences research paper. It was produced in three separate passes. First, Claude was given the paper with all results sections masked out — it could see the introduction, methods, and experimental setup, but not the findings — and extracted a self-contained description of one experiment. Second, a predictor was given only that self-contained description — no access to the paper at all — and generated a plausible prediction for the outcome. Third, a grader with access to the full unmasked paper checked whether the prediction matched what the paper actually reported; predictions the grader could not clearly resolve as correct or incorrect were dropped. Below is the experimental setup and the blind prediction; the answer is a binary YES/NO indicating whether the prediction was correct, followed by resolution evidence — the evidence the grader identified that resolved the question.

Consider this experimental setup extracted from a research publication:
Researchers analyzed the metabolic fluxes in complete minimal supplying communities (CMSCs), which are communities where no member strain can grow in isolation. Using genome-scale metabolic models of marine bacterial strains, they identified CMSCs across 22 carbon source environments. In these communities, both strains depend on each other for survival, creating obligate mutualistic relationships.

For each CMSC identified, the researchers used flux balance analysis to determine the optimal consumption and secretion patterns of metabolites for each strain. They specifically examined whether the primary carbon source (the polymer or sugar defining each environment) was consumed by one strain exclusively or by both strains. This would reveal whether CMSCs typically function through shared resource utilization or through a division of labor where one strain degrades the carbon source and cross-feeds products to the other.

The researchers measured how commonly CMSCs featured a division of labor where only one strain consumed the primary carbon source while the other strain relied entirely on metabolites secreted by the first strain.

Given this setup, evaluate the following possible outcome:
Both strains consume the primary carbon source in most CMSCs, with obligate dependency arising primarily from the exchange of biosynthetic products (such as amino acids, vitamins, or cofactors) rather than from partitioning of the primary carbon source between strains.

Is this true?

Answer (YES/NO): NO